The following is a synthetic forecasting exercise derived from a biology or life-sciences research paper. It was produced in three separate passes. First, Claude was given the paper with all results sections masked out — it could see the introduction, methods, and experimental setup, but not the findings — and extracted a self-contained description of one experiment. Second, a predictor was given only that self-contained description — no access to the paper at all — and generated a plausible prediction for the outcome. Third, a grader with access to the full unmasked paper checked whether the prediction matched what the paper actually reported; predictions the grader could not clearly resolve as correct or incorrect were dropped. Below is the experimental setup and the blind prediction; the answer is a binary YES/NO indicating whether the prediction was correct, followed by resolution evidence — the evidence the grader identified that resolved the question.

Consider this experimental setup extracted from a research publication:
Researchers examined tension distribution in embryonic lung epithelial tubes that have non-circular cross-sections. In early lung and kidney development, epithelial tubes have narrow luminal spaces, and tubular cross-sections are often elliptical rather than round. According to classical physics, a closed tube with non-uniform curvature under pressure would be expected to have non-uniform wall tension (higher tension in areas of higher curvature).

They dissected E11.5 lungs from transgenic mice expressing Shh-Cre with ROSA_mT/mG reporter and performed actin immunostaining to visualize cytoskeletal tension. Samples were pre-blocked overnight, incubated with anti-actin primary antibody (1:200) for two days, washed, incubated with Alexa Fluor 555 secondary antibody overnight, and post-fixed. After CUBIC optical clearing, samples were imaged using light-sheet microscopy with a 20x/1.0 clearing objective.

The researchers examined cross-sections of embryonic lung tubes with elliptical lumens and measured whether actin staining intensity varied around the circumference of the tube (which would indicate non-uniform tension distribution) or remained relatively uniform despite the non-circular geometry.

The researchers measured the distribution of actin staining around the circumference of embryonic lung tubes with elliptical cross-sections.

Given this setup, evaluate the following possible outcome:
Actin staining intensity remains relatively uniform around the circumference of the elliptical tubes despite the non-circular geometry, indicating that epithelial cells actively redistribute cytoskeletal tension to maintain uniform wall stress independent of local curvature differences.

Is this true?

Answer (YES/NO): YES